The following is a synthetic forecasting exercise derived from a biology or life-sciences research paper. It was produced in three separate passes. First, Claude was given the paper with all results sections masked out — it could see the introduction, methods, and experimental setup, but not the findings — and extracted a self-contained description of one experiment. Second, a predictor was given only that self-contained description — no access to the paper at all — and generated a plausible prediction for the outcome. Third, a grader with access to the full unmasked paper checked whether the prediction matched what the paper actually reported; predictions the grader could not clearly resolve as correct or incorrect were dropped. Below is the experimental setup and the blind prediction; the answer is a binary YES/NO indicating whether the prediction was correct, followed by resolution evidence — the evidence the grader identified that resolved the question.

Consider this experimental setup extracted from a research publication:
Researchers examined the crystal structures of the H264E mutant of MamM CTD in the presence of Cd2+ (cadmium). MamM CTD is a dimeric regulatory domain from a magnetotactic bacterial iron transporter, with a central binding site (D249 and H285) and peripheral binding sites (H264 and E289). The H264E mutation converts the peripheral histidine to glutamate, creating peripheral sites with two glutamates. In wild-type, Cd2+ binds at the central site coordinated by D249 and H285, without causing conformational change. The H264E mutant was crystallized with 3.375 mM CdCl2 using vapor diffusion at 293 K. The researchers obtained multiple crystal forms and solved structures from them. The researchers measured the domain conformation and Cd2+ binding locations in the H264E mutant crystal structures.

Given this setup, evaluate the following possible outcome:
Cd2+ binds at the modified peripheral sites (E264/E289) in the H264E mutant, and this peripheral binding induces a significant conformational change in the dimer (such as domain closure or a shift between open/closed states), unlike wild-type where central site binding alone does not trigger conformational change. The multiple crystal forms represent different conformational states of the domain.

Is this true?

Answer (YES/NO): NO